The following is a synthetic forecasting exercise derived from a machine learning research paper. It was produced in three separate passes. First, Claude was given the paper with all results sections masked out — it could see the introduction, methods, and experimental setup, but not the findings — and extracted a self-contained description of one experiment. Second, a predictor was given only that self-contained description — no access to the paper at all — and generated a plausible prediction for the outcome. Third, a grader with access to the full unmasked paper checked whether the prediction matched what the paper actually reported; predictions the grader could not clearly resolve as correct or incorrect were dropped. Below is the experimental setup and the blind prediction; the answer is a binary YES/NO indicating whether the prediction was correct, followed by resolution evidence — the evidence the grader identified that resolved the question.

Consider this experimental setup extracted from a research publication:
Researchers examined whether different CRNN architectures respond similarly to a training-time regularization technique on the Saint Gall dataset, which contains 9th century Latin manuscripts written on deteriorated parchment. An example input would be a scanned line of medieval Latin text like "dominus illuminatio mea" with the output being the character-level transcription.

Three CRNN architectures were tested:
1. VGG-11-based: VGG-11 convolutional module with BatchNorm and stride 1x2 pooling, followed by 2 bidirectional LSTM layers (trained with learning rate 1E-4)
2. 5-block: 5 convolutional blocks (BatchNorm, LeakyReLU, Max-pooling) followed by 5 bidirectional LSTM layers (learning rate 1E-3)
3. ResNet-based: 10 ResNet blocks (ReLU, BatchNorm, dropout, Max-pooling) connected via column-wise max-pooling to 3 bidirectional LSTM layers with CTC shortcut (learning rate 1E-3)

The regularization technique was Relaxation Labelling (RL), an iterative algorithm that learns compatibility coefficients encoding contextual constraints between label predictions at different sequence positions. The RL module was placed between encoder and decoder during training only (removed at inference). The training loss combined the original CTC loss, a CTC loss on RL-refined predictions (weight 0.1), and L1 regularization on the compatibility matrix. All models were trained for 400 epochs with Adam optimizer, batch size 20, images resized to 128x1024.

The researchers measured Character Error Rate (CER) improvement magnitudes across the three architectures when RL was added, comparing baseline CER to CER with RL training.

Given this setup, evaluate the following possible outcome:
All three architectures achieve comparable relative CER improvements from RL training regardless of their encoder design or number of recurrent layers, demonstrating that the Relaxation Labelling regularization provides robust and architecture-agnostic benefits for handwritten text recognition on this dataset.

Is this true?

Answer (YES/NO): NO